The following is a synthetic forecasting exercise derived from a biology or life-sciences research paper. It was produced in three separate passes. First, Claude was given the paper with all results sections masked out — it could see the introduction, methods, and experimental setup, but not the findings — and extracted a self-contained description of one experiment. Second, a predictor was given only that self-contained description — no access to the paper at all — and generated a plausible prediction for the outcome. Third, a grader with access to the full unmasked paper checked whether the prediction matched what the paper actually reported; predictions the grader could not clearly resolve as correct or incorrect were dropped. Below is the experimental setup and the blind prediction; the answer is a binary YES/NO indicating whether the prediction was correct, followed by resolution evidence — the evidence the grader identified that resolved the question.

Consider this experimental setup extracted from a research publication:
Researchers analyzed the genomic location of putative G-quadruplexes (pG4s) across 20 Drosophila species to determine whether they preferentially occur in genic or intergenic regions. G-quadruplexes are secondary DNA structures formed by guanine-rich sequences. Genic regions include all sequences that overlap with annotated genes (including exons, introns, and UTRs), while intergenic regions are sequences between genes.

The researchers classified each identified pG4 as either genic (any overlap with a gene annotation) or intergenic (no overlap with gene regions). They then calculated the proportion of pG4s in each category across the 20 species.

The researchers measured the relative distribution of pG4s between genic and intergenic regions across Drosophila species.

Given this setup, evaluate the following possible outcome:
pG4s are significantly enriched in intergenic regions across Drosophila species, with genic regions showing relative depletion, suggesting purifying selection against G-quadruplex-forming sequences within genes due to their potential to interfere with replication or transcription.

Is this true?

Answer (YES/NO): NO